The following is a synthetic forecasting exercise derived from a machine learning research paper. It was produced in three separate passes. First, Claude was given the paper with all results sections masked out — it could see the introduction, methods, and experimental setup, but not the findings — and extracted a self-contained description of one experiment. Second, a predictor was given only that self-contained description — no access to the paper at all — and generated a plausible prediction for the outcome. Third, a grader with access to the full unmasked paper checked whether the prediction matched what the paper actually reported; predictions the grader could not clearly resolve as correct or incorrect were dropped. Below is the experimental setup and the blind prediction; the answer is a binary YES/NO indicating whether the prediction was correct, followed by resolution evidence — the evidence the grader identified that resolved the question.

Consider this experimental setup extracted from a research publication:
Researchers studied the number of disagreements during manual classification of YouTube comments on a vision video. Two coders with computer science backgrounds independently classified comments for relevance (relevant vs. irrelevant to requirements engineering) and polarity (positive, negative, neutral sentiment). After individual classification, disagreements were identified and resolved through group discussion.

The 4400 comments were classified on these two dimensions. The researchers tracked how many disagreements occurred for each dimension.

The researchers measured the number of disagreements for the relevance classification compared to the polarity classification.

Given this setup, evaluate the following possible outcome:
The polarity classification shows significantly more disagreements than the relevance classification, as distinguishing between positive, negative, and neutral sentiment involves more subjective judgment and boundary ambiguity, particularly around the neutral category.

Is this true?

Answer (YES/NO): YES